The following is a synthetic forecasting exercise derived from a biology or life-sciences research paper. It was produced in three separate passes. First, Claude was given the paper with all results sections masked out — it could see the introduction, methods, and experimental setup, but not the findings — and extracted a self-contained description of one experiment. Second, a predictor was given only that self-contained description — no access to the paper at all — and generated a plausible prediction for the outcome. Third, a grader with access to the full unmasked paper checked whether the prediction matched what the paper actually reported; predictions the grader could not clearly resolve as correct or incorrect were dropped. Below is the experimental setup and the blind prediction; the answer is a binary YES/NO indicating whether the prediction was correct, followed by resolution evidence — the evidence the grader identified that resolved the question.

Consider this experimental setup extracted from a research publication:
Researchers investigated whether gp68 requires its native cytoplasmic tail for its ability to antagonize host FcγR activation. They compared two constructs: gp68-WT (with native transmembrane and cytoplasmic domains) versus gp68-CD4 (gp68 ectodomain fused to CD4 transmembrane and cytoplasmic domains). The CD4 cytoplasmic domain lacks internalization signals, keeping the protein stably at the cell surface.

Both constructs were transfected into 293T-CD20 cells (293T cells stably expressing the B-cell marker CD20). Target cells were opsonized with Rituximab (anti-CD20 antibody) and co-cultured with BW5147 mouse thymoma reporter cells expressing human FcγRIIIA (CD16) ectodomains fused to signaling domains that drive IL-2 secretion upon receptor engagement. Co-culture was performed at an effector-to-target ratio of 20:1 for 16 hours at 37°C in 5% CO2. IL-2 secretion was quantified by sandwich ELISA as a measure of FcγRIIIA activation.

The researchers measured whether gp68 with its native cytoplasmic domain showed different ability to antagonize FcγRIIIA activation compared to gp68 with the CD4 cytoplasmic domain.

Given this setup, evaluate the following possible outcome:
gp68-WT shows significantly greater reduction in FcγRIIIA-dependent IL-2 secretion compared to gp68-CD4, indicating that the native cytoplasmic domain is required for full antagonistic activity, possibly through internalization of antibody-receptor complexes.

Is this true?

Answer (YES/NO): NO